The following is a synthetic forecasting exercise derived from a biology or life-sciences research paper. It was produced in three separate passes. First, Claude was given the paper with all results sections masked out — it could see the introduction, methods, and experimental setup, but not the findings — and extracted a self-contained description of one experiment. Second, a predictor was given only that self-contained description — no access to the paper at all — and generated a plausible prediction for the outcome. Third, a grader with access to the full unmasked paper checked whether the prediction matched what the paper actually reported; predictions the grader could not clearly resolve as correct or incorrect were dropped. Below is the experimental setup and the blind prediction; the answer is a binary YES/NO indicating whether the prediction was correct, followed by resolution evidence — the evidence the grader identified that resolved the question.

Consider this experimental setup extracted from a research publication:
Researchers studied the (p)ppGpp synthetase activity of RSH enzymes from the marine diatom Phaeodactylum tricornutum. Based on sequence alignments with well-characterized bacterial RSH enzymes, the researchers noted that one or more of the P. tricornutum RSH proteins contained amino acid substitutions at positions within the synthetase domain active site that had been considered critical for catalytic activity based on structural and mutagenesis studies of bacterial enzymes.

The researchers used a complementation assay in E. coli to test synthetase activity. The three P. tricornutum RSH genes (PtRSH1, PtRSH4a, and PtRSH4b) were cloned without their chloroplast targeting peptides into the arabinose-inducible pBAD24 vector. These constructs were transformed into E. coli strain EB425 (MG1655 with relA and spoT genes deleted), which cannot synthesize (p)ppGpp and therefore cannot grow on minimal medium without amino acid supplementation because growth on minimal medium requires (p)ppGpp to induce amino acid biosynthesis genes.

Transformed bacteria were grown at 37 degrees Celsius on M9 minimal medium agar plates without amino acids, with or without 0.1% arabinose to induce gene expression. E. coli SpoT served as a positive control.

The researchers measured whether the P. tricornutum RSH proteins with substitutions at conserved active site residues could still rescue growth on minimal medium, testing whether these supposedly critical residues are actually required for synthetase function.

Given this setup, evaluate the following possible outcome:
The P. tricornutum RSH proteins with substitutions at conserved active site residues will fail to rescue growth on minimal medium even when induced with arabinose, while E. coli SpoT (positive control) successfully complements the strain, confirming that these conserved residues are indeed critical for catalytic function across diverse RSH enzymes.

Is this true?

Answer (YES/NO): NO